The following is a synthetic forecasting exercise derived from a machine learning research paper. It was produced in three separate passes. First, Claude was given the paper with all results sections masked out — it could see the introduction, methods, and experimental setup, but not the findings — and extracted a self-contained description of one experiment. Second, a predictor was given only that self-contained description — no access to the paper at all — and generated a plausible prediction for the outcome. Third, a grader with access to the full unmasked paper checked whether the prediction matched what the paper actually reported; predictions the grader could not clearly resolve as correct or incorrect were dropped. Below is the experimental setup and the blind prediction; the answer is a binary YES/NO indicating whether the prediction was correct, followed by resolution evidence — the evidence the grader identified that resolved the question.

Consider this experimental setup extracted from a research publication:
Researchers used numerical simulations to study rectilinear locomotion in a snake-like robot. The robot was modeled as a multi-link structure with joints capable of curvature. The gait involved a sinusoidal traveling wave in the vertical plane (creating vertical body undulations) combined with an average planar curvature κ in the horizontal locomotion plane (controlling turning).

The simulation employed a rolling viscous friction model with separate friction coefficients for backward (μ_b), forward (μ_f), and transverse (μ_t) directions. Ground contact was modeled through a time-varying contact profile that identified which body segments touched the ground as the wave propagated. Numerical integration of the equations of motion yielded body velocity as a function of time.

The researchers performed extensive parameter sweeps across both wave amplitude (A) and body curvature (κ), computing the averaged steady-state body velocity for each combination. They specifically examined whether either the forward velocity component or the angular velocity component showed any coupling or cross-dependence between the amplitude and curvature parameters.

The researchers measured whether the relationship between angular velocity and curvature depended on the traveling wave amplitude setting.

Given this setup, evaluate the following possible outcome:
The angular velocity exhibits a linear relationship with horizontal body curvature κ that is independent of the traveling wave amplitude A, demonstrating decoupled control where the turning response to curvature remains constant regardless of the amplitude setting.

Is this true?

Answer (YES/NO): YES